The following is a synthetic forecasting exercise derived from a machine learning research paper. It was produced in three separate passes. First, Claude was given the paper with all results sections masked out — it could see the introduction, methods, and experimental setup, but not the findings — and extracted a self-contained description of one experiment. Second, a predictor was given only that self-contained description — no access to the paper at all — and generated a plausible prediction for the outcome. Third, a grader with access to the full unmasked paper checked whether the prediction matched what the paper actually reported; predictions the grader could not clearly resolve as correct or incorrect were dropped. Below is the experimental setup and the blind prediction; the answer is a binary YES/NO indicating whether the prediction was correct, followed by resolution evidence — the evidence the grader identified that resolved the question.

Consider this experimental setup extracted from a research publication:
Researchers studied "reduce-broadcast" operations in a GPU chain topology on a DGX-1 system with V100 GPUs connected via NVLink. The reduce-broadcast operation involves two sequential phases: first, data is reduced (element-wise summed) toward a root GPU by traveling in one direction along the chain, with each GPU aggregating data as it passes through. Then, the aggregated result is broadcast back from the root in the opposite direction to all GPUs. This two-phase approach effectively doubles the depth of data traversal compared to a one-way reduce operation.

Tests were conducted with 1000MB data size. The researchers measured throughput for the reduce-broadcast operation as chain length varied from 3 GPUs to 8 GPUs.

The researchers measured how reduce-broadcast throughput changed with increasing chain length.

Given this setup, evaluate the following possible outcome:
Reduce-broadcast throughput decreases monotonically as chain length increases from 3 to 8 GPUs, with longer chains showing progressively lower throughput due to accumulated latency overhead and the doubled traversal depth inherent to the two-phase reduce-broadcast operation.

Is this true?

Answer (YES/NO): YES